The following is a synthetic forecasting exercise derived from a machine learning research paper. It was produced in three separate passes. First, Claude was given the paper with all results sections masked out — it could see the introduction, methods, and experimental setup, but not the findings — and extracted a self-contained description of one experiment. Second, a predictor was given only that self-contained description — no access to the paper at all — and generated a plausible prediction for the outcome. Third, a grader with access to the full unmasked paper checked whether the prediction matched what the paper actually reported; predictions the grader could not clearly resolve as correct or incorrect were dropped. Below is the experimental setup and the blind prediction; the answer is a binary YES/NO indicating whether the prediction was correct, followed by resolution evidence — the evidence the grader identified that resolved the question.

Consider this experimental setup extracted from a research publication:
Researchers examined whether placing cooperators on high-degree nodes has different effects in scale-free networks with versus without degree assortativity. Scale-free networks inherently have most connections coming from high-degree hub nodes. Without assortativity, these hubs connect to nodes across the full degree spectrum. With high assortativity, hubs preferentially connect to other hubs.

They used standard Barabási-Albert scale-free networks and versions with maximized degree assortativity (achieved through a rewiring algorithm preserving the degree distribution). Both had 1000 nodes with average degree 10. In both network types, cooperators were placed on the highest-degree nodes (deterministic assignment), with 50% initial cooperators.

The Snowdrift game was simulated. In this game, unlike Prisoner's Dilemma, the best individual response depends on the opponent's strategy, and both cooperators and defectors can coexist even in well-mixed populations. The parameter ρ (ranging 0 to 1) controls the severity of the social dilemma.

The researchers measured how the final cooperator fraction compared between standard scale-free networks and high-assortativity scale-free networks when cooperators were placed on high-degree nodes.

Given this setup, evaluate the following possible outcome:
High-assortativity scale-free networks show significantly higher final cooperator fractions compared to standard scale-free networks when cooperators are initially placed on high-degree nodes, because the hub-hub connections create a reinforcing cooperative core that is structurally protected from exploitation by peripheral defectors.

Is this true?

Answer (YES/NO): NO